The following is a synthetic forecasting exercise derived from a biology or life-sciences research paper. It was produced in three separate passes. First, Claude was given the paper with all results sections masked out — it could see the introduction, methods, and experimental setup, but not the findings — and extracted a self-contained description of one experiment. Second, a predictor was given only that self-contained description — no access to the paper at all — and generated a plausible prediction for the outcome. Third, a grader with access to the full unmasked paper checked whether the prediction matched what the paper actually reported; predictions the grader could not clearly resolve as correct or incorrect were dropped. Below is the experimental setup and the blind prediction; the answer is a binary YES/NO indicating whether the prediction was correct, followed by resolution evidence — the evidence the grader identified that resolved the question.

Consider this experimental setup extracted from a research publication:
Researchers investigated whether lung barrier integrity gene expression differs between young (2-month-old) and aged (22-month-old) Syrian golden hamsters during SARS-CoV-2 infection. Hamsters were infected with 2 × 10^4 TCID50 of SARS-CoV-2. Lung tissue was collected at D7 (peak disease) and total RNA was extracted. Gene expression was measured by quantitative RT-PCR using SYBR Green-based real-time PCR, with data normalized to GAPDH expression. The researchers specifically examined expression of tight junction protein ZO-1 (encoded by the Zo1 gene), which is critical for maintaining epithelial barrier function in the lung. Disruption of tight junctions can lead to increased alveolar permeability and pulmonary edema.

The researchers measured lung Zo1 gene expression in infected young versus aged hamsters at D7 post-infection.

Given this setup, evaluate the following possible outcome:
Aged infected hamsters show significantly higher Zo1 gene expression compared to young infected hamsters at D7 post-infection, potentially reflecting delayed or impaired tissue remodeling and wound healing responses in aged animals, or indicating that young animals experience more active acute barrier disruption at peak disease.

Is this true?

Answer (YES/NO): NO